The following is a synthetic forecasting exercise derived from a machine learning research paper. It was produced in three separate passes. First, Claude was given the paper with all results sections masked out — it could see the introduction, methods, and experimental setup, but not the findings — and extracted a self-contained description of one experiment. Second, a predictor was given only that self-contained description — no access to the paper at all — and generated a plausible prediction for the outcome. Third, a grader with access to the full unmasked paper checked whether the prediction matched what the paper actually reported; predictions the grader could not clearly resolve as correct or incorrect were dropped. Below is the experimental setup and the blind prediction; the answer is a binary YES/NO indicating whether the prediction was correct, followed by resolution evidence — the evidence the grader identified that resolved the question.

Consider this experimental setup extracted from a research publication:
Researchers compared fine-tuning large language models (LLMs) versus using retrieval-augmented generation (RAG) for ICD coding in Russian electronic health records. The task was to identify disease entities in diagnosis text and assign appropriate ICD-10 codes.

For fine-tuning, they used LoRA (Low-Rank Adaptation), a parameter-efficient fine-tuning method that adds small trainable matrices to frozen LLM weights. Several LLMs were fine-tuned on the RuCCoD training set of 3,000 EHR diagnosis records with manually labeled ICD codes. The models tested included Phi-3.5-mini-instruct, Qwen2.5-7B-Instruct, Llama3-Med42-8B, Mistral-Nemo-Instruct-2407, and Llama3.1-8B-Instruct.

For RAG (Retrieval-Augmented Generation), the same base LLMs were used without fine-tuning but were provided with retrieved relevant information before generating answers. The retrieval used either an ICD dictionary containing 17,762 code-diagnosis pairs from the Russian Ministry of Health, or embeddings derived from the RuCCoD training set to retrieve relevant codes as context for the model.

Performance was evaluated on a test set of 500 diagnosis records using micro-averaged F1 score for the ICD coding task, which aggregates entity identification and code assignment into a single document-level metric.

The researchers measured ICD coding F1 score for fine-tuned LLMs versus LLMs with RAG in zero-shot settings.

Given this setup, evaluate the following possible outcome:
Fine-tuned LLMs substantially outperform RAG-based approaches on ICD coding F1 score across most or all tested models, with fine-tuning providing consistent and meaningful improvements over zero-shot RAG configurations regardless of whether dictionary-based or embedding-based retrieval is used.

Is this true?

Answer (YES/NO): YES